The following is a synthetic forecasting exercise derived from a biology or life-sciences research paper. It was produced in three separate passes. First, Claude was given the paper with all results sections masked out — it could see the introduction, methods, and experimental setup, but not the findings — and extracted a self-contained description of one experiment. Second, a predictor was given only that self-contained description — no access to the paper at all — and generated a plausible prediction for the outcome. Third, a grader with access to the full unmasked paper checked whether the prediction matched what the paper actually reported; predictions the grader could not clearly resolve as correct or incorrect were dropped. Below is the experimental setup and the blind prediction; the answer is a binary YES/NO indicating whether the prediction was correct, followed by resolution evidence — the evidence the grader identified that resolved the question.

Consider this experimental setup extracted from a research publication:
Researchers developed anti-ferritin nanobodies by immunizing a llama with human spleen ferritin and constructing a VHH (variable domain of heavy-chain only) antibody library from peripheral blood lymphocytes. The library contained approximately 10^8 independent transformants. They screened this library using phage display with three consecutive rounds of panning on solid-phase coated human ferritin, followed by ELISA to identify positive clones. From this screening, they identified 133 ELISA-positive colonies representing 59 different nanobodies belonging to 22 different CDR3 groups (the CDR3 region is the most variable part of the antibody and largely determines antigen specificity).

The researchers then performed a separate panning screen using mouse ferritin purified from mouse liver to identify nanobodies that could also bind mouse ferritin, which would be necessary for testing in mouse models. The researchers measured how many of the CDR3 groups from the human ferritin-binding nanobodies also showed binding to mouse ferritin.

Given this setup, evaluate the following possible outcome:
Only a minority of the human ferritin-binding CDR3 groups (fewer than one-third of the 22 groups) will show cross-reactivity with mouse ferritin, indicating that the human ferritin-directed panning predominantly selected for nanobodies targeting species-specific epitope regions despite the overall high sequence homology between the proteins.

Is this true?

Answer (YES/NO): YES